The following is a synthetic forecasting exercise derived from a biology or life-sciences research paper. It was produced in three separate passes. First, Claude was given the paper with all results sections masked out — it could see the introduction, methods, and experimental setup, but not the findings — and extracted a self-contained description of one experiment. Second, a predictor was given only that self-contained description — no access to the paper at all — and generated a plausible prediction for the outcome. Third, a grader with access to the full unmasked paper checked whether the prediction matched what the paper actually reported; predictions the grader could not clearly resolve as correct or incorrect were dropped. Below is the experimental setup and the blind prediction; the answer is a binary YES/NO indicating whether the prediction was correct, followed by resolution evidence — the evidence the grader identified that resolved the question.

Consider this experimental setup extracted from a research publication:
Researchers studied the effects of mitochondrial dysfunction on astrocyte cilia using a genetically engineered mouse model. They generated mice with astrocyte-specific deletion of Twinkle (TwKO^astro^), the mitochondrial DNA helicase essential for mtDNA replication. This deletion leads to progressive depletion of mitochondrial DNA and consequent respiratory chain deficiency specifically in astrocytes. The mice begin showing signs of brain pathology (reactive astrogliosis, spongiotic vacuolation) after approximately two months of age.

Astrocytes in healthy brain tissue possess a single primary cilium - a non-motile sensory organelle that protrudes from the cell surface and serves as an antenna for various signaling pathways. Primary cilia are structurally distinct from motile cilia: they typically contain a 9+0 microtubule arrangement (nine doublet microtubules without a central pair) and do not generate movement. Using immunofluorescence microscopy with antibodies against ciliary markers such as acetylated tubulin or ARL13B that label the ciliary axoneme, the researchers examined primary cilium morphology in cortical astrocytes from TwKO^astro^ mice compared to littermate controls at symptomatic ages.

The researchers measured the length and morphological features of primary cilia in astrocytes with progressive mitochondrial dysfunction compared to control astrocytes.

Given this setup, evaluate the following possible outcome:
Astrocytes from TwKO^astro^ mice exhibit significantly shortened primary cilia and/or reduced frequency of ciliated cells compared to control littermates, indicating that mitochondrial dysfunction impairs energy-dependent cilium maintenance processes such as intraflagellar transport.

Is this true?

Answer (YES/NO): NO